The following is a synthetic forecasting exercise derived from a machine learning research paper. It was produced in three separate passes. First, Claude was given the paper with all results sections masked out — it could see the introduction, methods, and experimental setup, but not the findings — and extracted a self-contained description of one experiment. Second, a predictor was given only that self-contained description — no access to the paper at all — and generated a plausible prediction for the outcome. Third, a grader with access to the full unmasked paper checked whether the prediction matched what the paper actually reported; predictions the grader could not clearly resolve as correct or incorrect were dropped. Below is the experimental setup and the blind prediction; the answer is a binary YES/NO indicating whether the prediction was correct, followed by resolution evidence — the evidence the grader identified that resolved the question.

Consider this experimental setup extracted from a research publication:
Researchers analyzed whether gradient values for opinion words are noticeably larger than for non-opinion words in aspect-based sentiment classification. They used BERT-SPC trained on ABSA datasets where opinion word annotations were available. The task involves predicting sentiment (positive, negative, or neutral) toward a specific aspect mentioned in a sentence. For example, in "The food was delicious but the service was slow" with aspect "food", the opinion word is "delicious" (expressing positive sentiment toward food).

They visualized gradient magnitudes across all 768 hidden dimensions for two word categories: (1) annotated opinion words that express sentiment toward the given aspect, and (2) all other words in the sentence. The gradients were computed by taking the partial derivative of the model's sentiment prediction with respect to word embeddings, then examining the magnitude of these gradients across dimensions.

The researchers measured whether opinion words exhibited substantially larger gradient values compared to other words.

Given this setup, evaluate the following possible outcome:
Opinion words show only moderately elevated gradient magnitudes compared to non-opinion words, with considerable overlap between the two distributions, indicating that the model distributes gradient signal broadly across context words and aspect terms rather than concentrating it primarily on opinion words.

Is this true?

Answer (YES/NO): NO